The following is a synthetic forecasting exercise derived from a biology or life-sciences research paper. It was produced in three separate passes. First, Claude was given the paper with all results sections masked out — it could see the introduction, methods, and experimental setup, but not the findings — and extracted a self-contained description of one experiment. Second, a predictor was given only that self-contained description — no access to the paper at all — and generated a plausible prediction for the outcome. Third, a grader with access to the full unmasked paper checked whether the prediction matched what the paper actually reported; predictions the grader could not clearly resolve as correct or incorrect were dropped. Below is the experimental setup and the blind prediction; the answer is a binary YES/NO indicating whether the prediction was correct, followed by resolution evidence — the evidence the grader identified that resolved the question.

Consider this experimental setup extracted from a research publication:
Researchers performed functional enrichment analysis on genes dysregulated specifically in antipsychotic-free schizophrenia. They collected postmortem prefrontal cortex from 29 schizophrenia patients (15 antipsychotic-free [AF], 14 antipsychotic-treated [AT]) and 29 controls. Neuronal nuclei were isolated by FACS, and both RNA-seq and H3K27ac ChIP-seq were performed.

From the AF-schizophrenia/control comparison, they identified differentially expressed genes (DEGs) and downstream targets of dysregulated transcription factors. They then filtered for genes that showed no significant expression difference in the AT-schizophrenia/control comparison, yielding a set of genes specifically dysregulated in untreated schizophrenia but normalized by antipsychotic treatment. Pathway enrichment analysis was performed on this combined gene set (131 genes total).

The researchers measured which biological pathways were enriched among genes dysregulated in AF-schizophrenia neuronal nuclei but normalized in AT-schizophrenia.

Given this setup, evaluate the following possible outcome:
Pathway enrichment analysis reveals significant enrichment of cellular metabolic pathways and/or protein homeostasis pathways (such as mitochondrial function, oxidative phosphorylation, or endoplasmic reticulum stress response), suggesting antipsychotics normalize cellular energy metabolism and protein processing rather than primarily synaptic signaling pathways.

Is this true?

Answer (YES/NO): NO